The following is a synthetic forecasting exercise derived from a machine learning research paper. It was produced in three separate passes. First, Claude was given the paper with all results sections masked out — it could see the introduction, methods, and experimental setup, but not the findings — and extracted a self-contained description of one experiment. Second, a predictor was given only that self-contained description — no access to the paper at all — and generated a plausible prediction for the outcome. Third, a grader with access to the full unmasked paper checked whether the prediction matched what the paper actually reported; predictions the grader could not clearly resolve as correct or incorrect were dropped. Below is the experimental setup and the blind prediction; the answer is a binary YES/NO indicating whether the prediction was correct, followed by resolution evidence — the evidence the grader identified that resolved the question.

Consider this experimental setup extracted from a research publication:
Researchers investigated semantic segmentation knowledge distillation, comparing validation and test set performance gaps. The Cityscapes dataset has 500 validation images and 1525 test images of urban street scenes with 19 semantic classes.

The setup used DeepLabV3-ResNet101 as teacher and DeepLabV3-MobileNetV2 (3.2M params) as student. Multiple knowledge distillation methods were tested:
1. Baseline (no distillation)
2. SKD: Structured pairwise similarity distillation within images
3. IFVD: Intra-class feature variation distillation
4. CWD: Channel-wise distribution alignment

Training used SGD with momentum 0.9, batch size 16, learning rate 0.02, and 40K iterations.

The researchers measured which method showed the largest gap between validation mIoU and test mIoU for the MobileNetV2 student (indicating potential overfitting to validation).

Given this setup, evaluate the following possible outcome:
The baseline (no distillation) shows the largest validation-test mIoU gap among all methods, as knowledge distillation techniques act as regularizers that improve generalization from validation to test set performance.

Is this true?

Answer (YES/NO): NO